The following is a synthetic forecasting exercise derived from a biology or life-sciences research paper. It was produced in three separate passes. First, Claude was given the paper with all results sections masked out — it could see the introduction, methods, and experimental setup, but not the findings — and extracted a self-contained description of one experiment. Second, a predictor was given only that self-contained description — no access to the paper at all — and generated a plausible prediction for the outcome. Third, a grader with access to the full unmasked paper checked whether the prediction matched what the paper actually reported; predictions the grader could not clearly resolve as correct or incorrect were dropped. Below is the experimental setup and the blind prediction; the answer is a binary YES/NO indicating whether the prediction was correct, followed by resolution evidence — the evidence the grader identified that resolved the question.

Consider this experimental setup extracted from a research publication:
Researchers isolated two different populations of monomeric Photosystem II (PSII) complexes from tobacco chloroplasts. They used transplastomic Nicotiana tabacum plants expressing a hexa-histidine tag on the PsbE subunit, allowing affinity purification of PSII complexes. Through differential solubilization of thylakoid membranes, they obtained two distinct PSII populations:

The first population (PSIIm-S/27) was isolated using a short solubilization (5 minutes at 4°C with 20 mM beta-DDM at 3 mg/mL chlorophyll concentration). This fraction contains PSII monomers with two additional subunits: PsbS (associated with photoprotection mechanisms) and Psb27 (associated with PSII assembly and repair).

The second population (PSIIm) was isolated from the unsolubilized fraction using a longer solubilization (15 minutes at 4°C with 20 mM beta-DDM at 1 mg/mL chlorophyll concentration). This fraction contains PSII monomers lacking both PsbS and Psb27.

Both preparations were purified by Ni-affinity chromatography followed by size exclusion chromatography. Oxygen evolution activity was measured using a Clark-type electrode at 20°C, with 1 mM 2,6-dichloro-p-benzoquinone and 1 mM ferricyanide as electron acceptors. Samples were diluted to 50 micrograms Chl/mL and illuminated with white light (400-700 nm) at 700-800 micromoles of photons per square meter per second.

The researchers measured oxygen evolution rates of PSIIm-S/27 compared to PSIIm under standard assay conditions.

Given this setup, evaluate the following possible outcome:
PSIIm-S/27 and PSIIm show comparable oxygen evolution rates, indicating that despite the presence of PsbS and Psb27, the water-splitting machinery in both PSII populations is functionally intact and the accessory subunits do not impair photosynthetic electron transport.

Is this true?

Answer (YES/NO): NO